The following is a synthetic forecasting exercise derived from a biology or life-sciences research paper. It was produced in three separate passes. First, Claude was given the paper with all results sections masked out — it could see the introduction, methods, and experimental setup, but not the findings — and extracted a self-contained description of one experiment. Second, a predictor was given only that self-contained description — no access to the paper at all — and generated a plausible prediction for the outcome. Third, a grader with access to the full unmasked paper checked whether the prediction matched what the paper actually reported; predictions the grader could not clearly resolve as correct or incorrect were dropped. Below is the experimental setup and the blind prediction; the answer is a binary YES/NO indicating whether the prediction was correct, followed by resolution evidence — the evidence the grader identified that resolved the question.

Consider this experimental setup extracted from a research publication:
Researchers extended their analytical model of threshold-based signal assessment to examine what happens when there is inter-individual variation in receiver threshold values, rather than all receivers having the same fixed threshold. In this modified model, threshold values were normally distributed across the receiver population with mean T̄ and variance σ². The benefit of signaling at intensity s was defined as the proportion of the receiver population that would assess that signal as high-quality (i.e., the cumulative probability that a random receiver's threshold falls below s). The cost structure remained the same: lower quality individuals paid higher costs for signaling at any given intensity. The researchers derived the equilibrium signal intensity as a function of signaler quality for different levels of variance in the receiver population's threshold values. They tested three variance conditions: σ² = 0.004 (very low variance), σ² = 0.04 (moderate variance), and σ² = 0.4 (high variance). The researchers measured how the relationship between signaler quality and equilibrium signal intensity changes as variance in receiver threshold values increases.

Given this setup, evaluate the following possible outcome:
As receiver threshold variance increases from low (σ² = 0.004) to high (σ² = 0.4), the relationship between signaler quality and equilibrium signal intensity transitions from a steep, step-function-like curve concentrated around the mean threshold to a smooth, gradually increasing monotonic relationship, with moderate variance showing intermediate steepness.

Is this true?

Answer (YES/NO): NO